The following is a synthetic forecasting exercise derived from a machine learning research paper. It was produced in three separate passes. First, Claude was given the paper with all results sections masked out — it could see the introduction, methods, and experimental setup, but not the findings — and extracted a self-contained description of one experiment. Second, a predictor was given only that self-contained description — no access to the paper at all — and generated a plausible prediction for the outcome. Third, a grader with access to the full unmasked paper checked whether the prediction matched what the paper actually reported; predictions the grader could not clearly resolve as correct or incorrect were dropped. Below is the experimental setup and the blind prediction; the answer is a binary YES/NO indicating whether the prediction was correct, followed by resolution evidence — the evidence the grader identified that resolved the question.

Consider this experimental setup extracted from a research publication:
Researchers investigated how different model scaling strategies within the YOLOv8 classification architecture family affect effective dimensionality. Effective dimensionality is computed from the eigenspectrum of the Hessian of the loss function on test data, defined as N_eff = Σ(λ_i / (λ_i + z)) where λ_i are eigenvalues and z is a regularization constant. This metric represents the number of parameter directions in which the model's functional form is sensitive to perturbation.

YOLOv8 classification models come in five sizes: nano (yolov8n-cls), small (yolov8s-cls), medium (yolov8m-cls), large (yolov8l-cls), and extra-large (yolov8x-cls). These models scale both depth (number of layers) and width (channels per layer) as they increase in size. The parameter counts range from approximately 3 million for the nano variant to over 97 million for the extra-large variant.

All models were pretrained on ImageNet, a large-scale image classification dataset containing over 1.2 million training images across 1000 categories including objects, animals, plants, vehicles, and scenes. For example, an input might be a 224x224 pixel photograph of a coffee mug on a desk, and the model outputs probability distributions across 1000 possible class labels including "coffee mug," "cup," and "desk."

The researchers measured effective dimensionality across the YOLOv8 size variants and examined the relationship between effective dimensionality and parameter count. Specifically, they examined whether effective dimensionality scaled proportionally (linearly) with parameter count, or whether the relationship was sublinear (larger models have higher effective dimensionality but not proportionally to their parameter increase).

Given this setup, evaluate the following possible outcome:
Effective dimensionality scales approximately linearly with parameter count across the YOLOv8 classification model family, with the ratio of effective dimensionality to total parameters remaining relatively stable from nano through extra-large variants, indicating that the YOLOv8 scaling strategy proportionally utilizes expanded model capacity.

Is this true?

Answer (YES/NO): NO